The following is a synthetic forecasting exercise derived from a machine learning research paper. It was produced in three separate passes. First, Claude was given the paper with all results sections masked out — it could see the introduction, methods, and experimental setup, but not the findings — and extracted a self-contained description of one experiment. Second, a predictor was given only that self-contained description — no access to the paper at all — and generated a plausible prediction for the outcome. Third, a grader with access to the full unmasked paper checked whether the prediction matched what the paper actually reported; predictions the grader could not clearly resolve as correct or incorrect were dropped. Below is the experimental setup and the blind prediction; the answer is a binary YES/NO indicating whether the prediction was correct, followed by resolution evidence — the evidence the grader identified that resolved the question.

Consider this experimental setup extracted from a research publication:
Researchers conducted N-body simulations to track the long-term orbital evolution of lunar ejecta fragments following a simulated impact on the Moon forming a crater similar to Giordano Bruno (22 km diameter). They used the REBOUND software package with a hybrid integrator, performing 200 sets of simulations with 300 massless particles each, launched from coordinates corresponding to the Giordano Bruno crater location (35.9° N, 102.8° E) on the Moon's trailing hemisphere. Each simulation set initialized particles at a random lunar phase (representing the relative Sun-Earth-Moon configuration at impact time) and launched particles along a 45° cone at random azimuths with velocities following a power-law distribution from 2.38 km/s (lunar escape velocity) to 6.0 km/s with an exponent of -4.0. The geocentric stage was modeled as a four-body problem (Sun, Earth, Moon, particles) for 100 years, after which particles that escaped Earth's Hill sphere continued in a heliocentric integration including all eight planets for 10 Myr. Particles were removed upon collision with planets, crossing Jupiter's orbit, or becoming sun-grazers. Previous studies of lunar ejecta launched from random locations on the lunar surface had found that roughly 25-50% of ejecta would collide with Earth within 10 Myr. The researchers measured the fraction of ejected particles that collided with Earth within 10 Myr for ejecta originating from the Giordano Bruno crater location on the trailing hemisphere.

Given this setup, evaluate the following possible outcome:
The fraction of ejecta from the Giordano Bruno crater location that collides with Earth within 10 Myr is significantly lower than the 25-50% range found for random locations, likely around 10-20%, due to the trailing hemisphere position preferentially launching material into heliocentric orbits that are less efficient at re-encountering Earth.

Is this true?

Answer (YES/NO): NO